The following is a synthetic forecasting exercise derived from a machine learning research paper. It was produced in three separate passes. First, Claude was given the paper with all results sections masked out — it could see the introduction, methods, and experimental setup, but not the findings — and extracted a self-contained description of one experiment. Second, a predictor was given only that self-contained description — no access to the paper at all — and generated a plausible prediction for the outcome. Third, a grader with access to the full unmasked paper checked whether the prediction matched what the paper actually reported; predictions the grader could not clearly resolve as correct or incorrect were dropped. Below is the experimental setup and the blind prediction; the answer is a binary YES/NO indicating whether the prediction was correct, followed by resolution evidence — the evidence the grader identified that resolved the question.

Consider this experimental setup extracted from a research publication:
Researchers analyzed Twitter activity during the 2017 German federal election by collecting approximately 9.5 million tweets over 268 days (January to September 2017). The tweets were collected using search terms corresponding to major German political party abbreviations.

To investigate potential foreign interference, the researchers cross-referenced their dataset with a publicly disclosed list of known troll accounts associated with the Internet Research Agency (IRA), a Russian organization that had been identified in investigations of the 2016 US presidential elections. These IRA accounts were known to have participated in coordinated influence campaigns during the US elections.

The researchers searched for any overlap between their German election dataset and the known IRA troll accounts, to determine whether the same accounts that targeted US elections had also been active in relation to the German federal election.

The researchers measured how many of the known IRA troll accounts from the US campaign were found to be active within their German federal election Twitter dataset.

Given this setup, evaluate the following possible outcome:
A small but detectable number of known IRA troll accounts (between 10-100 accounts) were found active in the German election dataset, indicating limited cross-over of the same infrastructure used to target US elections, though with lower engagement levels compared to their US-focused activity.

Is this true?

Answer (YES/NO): YES